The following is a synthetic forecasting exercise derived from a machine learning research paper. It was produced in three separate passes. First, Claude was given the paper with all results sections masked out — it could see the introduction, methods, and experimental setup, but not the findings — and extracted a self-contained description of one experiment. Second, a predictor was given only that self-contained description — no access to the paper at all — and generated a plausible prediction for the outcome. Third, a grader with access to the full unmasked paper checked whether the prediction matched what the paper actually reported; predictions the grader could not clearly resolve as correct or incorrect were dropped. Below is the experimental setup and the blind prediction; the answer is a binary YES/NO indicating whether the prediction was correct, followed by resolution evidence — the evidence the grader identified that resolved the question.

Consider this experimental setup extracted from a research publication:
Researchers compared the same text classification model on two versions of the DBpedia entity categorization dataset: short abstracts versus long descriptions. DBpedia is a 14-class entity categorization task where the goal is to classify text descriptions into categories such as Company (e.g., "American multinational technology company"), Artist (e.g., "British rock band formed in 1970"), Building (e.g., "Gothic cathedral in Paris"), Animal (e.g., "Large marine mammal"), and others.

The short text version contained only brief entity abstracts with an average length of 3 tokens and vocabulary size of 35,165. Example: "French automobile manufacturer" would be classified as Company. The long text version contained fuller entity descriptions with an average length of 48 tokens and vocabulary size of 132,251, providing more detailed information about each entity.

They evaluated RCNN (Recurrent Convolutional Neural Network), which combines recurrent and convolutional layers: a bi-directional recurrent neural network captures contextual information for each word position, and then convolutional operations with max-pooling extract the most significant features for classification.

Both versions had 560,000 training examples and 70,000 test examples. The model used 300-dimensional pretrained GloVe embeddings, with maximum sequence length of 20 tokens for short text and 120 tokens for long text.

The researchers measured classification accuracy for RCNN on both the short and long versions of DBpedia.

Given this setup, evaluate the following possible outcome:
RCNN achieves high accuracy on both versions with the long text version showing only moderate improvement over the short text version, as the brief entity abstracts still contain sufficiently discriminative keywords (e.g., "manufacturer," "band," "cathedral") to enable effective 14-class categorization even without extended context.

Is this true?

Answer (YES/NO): NO